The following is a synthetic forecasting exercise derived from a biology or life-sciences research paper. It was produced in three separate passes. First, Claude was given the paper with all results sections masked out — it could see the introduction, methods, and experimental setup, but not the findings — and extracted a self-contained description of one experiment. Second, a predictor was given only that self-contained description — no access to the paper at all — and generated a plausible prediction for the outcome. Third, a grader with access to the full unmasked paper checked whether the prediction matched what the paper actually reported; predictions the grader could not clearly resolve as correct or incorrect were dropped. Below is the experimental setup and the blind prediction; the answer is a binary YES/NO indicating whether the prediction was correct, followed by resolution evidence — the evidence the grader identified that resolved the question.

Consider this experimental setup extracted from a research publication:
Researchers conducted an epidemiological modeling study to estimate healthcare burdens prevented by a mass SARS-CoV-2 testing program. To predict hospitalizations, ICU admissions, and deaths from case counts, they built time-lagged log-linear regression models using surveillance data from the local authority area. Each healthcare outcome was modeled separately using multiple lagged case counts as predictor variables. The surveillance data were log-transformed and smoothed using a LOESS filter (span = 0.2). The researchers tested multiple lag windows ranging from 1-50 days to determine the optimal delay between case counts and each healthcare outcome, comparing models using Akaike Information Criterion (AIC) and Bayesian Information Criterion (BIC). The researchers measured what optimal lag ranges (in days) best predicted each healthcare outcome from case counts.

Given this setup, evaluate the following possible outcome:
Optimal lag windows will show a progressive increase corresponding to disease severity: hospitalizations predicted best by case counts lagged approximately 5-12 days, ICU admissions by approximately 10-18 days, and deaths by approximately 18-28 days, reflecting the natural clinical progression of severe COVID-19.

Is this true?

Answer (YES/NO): NO